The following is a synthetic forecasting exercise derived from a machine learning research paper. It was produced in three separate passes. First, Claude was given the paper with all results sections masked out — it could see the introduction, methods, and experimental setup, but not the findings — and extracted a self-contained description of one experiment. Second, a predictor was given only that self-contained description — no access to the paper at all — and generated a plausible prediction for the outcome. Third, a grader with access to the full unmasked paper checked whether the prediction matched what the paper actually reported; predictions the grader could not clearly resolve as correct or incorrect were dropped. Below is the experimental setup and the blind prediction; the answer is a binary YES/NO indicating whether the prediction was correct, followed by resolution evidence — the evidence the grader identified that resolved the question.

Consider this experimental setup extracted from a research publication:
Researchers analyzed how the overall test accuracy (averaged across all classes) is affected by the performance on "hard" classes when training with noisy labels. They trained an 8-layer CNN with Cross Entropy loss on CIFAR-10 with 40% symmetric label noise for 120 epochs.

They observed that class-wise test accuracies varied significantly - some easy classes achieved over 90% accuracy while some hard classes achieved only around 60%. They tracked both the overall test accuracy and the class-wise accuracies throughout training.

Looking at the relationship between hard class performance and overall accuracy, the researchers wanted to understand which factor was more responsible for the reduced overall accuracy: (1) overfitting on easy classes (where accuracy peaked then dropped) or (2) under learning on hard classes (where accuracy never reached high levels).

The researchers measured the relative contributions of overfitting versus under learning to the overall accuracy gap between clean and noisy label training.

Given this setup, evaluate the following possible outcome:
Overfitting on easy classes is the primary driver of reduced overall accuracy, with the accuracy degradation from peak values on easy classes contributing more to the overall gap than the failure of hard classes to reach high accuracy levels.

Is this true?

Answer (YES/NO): NO